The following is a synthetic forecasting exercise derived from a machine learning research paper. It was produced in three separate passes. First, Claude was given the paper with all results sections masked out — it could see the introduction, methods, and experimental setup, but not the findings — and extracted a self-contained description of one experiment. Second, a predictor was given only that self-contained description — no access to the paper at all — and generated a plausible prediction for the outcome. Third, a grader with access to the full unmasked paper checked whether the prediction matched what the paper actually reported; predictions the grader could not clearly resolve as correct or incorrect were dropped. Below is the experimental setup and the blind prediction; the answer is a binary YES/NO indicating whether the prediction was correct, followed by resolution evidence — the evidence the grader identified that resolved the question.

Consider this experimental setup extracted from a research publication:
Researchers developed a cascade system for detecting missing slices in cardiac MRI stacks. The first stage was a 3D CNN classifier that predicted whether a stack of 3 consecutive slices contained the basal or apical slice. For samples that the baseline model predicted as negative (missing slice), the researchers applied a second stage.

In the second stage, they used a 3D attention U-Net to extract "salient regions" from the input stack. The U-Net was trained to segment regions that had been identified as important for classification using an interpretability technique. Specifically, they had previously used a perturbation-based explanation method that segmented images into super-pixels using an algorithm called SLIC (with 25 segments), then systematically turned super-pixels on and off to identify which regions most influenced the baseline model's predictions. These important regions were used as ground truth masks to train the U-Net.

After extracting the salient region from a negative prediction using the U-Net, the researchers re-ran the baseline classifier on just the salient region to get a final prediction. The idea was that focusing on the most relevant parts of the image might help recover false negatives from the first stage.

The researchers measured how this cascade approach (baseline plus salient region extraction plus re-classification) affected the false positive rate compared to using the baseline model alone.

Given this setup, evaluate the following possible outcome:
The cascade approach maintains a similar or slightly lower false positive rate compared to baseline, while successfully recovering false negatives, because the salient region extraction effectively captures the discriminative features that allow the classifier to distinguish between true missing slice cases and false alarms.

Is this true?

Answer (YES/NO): YES